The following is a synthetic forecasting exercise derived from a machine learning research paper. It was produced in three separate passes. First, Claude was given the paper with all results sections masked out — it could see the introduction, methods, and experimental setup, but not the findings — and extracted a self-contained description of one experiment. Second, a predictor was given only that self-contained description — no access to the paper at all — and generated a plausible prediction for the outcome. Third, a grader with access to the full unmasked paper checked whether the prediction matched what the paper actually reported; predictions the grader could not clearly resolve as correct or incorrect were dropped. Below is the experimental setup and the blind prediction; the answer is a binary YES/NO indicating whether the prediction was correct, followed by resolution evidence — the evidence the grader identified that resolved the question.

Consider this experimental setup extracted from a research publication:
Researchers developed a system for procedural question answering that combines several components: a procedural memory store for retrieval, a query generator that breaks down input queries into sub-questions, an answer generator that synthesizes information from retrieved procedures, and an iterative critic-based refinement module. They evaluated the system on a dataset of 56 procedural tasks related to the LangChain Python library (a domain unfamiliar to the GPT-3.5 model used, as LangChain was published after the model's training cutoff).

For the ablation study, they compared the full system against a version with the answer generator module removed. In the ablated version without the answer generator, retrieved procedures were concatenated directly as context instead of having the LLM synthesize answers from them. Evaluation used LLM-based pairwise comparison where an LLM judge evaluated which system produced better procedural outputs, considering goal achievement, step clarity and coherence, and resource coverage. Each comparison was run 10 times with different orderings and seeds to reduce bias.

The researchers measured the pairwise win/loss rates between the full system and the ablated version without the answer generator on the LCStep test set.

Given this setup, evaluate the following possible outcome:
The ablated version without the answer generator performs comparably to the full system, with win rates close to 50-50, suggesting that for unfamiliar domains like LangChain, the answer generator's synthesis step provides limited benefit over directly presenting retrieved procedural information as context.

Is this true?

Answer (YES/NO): YES